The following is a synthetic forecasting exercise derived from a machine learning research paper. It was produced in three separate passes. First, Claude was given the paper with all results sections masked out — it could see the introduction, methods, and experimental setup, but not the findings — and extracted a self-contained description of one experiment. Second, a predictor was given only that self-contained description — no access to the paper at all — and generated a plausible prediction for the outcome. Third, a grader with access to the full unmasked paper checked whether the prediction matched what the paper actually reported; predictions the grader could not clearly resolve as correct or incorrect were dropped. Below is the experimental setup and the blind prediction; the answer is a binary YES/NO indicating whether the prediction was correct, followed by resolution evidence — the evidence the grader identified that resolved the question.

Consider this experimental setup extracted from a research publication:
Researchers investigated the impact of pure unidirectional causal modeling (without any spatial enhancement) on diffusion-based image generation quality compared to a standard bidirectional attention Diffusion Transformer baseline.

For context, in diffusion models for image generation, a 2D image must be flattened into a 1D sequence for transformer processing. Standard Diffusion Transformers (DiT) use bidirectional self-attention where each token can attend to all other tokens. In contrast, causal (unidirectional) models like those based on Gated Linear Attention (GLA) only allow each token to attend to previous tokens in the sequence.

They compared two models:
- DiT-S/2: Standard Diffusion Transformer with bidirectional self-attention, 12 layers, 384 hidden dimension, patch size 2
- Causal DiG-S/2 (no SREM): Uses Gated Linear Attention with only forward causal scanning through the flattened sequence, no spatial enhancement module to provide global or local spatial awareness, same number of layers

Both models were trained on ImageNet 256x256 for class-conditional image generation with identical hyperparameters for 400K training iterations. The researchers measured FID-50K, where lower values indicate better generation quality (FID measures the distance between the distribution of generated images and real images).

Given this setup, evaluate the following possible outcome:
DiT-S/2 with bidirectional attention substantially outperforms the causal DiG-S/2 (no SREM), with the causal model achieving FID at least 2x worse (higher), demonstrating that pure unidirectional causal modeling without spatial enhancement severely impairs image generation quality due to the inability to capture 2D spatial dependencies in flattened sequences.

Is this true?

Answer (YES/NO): YES